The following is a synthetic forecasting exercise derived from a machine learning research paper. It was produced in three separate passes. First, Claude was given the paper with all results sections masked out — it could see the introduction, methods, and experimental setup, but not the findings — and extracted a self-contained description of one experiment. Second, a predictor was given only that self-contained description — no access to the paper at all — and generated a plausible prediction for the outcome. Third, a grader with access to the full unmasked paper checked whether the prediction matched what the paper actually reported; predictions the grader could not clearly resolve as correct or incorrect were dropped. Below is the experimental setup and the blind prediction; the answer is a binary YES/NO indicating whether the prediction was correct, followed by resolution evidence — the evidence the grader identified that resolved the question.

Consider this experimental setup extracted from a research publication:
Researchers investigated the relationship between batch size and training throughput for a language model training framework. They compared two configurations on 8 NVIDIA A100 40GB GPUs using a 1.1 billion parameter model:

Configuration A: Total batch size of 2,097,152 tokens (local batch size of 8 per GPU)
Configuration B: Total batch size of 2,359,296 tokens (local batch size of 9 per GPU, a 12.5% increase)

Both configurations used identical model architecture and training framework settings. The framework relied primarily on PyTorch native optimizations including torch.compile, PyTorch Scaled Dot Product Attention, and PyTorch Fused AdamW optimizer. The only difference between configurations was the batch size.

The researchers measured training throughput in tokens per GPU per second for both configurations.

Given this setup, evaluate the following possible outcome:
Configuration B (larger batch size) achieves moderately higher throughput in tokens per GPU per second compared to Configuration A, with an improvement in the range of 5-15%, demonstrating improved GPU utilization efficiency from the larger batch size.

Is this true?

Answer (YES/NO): NO